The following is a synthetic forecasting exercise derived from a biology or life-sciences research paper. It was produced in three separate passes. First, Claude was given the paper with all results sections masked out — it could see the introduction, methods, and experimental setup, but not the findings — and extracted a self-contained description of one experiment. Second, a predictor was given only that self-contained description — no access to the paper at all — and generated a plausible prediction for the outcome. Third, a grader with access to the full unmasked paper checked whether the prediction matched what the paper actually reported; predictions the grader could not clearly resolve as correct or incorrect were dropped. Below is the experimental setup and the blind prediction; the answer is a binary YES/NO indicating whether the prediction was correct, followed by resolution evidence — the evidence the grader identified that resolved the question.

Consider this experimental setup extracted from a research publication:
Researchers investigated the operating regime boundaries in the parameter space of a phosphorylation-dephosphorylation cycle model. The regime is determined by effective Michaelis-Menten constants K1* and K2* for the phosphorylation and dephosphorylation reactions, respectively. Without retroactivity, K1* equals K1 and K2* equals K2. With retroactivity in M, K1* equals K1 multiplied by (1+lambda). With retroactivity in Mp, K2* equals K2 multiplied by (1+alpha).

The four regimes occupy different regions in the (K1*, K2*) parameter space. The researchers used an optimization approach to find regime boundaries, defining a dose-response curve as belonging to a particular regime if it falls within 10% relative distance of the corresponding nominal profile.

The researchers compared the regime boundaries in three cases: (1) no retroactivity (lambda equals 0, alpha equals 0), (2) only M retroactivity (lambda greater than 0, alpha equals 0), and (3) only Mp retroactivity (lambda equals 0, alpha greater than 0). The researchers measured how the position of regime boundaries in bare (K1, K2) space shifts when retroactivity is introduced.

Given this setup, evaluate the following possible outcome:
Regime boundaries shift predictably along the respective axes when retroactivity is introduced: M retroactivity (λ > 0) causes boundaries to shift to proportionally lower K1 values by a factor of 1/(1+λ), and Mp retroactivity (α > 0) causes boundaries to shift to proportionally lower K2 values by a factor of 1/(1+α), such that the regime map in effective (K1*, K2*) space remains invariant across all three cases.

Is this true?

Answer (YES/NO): YES